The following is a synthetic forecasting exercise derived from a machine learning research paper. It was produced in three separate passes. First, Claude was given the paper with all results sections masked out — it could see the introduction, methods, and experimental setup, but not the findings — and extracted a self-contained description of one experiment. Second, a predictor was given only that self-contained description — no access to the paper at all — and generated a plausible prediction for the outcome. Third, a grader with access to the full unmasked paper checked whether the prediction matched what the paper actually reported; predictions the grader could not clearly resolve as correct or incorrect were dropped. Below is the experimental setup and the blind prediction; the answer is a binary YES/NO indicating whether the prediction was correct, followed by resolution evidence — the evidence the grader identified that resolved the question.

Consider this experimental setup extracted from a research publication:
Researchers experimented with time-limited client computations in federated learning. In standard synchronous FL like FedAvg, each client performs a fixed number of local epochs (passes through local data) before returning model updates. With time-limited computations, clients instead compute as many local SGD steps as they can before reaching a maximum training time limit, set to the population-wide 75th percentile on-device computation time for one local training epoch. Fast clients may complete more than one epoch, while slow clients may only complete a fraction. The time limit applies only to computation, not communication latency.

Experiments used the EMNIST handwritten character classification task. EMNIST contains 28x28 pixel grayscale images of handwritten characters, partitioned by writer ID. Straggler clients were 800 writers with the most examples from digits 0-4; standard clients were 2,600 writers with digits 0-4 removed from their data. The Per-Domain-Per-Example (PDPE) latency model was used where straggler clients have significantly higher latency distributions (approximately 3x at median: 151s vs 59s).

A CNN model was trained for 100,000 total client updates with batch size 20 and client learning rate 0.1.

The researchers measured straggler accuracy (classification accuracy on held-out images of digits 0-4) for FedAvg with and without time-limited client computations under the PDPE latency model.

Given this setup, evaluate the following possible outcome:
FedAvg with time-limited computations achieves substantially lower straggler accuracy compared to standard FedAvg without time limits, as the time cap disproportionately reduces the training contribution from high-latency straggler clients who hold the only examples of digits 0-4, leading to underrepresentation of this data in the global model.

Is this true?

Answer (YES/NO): YES